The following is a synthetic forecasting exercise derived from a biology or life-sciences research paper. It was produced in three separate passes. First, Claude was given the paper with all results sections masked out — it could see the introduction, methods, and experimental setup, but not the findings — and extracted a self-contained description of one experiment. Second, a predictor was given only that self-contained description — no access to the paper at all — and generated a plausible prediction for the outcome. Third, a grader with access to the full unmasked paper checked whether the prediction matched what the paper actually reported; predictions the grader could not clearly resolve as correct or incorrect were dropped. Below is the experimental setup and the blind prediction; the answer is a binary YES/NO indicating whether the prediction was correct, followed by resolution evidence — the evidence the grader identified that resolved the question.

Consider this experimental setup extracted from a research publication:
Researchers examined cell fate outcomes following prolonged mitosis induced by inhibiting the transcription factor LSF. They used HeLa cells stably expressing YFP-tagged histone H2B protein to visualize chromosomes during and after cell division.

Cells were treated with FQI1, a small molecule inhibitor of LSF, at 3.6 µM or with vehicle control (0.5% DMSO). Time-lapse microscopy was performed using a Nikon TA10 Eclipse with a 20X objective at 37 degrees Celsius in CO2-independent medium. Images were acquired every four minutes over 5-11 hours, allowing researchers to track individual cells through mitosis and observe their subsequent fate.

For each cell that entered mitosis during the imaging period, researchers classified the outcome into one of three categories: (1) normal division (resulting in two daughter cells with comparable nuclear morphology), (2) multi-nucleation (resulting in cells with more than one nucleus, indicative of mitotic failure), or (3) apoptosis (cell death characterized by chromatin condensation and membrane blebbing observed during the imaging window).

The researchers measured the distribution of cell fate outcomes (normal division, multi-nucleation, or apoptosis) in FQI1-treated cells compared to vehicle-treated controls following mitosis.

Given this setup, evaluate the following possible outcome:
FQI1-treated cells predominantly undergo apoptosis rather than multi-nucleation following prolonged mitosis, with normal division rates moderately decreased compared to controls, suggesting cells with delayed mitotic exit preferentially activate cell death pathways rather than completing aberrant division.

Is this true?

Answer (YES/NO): NO